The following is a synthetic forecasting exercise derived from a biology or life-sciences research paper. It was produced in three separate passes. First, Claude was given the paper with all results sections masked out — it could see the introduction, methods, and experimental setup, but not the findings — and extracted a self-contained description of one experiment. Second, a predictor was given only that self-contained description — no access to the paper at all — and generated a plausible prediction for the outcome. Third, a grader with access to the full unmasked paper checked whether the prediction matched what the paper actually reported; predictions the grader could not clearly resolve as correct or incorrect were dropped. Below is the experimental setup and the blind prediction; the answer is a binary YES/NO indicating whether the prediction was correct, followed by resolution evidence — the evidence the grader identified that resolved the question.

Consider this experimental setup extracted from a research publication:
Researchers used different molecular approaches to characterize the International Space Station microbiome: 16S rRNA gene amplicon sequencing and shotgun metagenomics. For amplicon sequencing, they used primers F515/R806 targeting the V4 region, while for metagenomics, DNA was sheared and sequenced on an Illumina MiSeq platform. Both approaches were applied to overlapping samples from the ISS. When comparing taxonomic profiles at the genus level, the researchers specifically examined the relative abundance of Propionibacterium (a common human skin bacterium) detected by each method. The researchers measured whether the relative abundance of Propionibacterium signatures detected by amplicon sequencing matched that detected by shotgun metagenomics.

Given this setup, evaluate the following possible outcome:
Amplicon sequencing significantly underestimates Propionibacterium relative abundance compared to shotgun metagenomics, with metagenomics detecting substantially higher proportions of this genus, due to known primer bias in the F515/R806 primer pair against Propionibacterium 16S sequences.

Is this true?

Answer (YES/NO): YES